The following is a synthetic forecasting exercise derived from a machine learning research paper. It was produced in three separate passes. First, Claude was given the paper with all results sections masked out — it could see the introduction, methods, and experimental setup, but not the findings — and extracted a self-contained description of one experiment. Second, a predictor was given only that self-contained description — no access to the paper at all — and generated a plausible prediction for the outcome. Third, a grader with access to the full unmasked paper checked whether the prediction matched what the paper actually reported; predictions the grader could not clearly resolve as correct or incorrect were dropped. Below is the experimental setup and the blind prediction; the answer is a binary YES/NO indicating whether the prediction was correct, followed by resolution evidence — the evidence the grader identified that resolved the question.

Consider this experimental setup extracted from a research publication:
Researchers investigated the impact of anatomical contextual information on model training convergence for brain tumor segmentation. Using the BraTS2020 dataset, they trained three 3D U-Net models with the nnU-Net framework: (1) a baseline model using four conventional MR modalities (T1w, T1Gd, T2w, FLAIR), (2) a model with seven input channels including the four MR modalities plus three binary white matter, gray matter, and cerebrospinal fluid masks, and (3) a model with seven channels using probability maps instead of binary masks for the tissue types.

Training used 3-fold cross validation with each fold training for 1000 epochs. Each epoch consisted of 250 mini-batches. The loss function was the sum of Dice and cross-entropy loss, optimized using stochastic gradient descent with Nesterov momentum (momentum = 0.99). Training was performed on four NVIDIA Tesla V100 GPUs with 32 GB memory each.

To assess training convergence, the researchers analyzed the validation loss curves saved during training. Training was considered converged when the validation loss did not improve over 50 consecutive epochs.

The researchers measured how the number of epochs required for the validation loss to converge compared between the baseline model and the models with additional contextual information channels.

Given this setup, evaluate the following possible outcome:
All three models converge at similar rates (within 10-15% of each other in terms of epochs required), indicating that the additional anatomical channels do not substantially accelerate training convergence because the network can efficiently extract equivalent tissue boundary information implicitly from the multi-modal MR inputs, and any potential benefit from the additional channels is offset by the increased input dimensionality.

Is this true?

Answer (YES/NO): NO